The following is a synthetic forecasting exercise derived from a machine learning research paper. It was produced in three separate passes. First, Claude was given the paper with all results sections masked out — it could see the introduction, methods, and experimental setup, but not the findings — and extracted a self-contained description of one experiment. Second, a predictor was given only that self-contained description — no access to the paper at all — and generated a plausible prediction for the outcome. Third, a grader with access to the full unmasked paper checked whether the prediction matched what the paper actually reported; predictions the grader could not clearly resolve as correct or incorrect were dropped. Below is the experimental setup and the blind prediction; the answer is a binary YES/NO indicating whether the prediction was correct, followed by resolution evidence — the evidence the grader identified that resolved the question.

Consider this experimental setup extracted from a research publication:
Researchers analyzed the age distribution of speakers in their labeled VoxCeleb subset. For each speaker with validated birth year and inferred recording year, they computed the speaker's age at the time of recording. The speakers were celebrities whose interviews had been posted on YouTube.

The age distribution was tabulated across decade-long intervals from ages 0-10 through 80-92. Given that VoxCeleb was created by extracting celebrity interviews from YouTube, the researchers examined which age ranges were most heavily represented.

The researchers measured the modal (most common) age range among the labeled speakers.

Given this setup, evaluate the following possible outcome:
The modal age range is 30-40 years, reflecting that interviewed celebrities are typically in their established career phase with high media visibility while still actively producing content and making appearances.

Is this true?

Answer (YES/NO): YES